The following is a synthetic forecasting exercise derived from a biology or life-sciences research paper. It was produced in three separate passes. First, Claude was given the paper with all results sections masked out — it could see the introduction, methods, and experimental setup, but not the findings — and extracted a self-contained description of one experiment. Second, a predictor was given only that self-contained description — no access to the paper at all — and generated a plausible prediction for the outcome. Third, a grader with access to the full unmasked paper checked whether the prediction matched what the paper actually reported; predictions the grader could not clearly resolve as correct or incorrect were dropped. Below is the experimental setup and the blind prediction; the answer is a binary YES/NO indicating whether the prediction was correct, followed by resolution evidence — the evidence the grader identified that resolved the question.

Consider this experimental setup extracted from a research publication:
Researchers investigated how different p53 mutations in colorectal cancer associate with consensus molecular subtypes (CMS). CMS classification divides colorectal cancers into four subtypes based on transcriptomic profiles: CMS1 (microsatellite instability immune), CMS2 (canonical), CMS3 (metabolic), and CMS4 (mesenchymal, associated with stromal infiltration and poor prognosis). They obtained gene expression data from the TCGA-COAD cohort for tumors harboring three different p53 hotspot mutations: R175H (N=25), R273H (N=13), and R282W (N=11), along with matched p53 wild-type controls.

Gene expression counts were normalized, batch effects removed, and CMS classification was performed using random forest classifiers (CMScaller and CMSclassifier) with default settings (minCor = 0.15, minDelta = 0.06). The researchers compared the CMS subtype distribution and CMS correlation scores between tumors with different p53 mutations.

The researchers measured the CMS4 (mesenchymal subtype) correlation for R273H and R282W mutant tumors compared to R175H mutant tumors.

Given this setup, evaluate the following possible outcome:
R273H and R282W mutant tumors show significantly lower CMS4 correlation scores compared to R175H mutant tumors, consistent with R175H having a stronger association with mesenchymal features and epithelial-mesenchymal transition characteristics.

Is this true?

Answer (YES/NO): NO